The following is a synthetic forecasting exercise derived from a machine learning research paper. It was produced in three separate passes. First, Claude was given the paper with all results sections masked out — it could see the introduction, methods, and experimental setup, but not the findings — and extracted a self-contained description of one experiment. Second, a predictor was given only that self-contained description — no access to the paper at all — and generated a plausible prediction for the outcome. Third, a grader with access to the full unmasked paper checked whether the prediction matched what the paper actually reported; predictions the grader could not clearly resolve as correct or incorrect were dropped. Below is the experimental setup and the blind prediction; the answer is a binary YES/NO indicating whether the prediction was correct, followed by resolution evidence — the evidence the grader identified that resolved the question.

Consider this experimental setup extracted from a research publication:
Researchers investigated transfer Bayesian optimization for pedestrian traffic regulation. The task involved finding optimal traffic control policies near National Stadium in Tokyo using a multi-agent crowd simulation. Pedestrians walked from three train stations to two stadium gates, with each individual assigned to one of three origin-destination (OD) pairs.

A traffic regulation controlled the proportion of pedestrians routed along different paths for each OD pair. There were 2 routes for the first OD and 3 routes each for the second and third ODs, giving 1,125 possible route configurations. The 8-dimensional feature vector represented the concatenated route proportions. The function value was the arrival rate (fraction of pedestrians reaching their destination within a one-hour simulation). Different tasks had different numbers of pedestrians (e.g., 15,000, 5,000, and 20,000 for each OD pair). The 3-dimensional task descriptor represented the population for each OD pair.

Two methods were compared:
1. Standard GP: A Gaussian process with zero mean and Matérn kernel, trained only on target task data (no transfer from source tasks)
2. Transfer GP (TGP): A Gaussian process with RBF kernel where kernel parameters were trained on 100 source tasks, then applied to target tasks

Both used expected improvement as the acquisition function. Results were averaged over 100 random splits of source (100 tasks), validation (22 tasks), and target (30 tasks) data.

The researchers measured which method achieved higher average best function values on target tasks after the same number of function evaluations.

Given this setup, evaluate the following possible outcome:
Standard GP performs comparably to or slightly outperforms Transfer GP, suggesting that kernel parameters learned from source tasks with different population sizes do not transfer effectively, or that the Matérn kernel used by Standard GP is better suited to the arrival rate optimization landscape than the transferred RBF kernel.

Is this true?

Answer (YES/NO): NO